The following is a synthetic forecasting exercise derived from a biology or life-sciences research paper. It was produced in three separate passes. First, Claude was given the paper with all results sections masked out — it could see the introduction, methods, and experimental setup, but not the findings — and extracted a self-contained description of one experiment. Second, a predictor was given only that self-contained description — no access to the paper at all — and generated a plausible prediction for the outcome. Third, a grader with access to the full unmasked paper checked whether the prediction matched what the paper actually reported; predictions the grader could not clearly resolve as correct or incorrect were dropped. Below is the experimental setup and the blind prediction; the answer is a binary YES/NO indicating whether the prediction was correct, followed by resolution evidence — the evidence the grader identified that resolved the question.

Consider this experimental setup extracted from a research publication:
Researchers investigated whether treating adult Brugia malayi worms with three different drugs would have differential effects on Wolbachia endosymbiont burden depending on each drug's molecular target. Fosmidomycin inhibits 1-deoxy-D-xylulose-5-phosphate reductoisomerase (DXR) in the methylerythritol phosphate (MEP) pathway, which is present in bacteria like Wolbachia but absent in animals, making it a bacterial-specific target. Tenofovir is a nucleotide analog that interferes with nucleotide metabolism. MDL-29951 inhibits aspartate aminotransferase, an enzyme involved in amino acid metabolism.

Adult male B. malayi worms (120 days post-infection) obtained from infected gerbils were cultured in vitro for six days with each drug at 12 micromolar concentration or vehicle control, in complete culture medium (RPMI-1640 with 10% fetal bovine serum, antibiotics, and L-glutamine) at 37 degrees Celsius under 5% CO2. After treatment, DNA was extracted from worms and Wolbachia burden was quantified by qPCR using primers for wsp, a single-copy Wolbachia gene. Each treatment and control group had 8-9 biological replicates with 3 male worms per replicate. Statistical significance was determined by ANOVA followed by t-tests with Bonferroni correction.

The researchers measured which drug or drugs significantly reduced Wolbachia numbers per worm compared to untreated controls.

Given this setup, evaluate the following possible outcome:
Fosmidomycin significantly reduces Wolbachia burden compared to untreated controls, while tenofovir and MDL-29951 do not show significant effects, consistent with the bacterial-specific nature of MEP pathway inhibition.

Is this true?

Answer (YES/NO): NO